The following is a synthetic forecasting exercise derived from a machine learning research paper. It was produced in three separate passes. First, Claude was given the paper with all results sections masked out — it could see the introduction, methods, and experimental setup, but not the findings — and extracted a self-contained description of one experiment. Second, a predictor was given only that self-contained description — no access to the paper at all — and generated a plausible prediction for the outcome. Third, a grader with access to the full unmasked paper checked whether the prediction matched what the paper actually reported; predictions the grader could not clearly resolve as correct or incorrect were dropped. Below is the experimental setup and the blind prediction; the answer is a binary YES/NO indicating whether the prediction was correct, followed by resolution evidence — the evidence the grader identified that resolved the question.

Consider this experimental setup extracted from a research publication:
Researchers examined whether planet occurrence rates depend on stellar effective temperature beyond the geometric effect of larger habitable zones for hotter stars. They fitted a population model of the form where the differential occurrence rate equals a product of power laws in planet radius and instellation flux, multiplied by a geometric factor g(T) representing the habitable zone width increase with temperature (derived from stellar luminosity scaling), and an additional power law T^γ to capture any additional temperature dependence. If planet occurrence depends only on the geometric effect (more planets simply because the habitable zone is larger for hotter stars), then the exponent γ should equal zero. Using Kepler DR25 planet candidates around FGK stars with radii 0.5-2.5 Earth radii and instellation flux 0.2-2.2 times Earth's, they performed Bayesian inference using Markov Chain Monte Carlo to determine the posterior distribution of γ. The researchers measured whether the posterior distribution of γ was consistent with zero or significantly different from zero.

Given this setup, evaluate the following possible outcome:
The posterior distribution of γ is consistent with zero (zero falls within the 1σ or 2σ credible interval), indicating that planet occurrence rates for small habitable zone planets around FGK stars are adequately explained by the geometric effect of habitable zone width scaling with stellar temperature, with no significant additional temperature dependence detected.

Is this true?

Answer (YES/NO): YES